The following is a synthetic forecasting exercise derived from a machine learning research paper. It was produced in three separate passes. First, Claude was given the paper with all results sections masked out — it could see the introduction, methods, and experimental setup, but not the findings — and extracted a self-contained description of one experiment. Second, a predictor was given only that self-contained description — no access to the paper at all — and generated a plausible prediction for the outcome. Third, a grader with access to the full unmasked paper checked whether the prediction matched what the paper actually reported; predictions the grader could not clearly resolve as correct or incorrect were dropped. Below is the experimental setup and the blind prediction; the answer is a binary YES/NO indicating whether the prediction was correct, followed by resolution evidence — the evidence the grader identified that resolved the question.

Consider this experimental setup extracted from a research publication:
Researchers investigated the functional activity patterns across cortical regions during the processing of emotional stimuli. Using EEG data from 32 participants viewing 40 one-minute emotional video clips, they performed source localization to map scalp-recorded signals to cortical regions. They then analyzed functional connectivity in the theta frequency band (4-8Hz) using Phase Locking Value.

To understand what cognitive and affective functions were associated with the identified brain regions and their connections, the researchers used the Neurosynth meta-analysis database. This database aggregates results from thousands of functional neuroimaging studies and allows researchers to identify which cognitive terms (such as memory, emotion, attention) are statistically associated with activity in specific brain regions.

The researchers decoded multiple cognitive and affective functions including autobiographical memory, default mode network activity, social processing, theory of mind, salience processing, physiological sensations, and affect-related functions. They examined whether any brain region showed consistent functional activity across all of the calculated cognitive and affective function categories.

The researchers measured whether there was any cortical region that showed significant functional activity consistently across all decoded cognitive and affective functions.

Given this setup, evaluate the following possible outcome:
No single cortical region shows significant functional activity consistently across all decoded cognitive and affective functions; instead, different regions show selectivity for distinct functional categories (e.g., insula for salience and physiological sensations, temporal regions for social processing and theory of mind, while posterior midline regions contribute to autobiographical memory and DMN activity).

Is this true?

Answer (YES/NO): NO